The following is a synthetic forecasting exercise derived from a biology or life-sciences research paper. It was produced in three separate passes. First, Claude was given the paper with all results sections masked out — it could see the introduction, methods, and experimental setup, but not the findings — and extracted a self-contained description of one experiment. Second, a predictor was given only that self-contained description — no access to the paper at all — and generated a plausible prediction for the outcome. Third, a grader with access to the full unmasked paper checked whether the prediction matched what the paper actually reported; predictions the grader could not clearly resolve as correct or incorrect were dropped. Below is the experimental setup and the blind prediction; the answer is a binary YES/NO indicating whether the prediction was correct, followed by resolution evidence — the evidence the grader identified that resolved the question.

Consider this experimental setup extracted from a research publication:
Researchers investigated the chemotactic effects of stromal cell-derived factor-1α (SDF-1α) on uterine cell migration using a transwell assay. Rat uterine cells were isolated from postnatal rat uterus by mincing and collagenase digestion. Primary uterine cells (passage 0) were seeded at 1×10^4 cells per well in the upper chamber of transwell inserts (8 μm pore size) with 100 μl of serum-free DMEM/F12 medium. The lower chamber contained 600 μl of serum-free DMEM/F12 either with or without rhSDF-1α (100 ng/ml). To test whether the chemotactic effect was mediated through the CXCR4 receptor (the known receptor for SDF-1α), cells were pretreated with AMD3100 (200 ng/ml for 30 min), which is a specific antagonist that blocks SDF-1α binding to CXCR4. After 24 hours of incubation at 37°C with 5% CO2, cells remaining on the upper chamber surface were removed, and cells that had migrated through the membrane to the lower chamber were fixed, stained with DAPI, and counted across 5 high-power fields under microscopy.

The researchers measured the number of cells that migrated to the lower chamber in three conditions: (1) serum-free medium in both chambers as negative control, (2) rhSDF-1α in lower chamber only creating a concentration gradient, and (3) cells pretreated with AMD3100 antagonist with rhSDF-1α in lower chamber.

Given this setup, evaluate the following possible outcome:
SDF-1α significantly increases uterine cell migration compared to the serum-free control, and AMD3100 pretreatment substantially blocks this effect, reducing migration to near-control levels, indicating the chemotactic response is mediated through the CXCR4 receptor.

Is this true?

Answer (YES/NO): YES